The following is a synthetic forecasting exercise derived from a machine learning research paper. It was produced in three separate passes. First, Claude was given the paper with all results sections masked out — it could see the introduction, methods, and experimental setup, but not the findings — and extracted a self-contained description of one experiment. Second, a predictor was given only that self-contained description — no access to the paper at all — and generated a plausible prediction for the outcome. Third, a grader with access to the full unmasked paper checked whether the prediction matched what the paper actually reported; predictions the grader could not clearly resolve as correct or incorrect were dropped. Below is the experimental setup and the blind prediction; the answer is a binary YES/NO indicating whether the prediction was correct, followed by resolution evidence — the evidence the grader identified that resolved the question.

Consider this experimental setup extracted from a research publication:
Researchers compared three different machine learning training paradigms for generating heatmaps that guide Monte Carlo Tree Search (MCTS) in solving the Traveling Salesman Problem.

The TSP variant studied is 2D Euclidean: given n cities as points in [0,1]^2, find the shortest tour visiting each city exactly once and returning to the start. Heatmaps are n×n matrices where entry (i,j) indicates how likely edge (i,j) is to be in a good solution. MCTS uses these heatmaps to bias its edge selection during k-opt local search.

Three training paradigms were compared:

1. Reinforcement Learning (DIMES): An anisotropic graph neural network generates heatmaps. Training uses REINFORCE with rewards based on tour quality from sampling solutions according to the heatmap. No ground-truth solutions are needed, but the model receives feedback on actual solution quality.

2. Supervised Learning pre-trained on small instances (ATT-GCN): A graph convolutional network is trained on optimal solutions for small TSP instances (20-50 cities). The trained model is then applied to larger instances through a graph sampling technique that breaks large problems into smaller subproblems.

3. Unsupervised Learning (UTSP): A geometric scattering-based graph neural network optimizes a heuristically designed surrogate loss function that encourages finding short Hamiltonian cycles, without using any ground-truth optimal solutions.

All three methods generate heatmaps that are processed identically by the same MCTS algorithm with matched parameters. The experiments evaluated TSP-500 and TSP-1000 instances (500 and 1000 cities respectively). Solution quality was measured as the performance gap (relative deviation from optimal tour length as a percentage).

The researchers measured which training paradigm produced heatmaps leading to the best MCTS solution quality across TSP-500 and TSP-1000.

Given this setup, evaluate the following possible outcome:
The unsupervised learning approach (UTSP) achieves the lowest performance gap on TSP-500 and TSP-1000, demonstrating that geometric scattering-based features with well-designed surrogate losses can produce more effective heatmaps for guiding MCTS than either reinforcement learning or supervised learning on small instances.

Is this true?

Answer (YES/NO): NO